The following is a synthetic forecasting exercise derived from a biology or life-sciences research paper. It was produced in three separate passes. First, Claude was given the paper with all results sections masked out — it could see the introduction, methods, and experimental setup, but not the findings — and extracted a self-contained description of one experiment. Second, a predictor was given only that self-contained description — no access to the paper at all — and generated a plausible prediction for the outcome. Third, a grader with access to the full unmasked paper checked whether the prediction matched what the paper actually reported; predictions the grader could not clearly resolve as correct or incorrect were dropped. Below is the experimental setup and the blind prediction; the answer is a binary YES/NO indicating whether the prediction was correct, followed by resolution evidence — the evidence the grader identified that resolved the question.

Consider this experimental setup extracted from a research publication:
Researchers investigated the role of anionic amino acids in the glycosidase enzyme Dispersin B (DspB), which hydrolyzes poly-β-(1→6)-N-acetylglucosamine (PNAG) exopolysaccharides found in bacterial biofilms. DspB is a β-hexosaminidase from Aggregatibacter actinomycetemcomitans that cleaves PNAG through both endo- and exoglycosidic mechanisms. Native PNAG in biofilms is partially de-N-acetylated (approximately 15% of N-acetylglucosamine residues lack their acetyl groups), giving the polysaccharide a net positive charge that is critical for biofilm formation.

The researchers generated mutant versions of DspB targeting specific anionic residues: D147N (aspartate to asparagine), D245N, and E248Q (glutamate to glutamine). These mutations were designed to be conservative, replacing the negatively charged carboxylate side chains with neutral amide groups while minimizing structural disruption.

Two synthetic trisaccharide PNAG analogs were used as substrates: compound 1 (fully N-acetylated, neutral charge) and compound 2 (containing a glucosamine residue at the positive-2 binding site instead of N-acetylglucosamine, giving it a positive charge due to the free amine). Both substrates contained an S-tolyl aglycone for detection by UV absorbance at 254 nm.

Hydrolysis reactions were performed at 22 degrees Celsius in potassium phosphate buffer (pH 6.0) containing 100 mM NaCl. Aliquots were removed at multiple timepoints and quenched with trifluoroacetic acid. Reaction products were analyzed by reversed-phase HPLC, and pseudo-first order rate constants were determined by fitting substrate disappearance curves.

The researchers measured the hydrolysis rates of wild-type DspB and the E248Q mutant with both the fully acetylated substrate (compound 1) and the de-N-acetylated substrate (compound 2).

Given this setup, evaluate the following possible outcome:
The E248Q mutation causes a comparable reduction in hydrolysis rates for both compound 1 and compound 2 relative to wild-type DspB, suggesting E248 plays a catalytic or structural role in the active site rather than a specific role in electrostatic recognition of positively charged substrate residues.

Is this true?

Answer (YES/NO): NO